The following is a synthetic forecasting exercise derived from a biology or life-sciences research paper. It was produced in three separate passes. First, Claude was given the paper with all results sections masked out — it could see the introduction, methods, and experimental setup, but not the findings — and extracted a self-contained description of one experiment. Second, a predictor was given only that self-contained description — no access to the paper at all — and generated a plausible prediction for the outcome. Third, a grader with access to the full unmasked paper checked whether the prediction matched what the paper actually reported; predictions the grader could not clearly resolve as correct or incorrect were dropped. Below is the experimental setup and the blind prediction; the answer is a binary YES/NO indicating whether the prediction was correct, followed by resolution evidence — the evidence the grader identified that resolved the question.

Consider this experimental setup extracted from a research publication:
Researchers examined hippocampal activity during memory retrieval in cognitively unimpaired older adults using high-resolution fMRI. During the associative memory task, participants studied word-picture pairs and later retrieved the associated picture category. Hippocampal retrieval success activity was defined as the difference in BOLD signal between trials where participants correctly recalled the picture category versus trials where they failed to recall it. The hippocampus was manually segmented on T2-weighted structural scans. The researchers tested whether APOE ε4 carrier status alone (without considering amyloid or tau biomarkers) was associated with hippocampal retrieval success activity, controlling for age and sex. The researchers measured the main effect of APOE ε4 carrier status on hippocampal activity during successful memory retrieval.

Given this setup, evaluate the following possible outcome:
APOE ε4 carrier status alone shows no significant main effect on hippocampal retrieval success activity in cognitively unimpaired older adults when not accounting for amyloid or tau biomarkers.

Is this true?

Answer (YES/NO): YES